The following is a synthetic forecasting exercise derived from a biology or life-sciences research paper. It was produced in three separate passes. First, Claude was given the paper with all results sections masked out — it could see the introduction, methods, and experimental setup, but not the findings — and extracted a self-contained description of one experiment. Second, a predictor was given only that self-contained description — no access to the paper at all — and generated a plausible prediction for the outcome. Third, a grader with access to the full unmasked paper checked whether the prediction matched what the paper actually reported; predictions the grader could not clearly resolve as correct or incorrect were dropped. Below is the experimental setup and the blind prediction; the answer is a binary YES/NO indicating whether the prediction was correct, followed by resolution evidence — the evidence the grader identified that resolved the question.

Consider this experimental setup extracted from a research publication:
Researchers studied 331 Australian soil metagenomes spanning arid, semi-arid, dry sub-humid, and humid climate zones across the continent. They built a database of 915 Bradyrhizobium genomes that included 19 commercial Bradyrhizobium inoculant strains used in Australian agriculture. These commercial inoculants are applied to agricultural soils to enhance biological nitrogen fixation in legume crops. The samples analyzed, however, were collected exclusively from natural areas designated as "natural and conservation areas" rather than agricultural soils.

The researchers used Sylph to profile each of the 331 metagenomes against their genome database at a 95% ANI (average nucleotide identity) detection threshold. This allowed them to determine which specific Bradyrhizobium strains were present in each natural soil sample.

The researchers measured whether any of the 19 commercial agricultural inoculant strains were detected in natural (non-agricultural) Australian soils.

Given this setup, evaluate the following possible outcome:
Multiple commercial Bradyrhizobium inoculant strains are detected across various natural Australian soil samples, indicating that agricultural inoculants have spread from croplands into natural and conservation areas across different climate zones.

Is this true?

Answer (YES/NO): NO